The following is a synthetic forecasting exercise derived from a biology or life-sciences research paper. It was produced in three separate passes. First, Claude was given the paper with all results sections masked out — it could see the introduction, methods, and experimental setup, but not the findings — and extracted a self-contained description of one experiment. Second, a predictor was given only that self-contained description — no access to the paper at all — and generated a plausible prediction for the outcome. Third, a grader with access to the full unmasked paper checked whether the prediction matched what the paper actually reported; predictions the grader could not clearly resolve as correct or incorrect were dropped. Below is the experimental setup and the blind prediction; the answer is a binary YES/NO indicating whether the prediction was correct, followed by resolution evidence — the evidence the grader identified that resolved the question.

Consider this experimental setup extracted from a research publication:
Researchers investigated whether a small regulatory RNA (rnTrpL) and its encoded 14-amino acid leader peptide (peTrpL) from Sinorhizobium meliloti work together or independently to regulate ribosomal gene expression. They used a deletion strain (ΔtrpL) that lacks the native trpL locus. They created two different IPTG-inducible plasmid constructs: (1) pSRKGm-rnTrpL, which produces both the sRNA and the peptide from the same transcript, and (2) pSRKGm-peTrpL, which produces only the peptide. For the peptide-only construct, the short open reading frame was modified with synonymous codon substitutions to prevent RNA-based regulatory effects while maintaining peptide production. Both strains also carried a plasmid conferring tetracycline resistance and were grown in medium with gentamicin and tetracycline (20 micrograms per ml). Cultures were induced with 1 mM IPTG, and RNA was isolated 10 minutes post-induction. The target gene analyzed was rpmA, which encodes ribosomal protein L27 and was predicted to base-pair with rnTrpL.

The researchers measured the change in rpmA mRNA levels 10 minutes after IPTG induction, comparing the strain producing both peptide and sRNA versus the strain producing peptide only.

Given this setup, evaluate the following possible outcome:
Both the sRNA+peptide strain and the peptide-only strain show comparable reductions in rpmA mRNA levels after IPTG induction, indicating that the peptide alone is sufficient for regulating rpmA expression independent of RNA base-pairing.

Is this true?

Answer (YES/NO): NO